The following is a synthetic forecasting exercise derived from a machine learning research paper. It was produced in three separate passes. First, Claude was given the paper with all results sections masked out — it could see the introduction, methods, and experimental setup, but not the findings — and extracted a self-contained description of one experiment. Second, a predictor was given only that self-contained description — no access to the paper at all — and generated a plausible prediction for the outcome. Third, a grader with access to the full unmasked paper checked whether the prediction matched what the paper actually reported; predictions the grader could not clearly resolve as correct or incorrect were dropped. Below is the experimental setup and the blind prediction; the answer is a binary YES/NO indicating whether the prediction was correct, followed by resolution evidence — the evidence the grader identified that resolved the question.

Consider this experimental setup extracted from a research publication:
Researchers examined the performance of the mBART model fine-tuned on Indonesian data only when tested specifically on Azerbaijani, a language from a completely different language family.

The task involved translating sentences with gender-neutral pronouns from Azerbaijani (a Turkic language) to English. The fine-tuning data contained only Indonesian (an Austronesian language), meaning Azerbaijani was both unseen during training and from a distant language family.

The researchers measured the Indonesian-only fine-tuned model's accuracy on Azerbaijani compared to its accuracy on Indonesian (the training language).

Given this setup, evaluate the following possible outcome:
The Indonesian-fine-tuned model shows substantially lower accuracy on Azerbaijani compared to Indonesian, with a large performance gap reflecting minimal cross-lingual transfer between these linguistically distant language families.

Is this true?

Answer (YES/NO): NO